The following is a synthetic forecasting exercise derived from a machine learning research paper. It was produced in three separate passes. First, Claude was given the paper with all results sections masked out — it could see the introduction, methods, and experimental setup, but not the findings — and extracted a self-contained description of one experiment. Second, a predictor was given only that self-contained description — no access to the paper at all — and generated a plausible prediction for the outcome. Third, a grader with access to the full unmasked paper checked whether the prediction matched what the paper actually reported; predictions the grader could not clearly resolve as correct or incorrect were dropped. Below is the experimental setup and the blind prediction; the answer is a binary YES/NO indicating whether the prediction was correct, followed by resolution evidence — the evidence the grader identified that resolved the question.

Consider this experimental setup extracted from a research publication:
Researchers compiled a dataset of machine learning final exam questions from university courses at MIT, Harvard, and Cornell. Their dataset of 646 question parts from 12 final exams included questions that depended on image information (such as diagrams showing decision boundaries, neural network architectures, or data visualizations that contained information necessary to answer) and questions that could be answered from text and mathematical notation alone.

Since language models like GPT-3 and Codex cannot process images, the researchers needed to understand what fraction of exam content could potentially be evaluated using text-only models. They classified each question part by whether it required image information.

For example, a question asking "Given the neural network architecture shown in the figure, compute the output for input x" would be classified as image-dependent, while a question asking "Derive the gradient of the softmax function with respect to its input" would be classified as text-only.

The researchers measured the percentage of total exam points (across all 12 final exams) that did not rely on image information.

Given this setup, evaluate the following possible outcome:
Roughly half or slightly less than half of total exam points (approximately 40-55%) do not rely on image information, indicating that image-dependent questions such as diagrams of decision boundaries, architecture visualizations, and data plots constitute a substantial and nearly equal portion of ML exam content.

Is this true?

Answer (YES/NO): NO